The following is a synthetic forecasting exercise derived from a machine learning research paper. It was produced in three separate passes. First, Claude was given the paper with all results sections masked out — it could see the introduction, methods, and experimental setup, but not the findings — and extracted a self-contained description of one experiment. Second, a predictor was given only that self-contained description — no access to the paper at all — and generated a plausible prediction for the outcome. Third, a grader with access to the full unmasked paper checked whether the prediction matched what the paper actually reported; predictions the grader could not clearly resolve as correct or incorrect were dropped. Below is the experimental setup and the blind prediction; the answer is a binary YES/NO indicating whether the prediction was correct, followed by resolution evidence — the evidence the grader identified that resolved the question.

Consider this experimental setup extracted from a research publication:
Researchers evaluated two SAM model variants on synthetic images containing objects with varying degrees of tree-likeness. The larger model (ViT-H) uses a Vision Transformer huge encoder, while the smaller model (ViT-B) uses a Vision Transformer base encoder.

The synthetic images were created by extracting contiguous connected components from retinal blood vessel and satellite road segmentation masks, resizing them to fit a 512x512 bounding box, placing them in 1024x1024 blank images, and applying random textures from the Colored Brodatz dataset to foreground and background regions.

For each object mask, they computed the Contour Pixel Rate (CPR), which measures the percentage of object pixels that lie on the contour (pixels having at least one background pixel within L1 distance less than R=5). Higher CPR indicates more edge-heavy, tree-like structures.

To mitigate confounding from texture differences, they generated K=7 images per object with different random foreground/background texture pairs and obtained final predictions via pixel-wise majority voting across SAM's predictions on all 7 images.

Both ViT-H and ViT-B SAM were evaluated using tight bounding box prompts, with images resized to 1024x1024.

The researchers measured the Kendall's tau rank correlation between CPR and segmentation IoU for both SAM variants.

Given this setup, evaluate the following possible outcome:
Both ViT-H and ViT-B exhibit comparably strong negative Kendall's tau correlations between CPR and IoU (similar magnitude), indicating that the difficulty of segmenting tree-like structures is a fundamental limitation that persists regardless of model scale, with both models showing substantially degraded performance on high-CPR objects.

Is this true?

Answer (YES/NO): YES